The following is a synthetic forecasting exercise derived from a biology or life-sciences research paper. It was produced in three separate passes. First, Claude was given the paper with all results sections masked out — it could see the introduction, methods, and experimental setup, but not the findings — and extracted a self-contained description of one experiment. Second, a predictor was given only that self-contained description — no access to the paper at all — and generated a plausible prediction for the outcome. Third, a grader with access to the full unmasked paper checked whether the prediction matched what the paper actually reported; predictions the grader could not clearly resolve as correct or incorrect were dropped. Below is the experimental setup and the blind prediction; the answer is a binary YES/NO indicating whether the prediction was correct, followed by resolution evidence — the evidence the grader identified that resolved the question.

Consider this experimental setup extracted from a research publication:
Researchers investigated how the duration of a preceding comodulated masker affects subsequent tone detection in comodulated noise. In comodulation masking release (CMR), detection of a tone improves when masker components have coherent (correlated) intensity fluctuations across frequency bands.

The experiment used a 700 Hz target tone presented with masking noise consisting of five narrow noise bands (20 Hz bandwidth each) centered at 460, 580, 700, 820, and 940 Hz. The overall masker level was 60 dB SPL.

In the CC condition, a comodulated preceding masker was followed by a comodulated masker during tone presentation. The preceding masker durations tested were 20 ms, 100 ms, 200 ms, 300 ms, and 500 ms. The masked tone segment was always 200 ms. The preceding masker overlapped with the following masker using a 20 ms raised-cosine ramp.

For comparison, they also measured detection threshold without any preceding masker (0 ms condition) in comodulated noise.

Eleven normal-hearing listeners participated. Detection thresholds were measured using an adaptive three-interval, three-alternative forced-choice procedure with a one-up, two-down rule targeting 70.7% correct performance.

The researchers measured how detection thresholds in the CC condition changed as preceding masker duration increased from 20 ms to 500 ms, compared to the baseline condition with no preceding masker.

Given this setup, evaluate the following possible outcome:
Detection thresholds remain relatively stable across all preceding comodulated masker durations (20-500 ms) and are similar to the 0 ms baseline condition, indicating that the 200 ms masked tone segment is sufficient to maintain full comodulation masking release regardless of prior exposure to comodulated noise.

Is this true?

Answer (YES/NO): NO